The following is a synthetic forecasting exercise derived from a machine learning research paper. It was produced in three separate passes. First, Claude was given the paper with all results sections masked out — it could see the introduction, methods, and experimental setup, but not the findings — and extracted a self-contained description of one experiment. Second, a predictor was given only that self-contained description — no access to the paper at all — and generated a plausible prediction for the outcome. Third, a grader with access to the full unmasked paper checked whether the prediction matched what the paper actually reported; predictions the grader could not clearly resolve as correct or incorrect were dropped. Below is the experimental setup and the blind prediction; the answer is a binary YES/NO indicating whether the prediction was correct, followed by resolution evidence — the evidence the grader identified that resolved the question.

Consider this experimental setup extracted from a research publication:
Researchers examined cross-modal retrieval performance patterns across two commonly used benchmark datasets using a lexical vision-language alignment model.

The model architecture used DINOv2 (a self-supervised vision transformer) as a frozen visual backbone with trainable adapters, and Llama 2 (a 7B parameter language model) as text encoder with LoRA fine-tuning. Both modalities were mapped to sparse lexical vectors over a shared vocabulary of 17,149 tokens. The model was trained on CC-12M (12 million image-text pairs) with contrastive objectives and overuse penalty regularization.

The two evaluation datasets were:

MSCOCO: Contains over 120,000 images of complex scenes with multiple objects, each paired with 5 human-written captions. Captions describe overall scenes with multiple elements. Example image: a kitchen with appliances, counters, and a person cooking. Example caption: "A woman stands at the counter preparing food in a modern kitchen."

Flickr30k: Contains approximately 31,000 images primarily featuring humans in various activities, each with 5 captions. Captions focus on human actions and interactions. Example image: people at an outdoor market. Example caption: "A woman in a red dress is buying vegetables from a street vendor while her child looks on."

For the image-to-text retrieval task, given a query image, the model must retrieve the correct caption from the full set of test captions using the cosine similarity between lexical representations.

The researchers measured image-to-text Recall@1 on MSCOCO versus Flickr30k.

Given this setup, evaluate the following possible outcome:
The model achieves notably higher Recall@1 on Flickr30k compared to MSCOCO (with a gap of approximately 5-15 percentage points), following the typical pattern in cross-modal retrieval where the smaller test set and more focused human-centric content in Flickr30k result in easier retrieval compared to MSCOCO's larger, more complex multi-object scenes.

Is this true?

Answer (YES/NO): NO